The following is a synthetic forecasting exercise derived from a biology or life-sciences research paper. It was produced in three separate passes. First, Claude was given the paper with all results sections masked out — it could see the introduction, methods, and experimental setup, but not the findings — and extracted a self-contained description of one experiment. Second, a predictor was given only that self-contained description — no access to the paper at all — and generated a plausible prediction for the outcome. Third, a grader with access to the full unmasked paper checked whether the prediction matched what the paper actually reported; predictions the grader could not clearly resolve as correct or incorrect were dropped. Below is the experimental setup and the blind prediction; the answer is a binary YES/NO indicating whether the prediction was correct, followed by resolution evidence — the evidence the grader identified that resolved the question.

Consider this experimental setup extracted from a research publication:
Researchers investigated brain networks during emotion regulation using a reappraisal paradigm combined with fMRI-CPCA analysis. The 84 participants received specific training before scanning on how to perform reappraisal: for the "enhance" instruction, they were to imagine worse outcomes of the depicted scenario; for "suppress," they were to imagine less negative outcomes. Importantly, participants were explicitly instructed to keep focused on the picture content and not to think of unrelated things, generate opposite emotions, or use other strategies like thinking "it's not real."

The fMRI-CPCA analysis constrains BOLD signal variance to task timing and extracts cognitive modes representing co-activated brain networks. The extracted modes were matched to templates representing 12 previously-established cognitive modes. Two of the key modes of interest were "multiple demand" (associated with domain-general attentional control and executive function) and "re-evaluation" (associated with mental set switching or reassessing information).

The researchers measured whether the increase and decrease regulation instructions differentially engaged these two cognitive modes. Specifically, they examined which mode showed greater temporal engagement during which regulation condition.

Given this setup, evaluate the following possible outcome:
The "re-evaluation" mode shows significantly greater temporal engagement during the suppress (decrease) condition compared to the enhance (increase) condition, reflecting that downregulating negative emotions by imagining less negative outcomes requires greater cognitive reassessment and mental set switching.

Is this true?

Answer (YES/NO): YES